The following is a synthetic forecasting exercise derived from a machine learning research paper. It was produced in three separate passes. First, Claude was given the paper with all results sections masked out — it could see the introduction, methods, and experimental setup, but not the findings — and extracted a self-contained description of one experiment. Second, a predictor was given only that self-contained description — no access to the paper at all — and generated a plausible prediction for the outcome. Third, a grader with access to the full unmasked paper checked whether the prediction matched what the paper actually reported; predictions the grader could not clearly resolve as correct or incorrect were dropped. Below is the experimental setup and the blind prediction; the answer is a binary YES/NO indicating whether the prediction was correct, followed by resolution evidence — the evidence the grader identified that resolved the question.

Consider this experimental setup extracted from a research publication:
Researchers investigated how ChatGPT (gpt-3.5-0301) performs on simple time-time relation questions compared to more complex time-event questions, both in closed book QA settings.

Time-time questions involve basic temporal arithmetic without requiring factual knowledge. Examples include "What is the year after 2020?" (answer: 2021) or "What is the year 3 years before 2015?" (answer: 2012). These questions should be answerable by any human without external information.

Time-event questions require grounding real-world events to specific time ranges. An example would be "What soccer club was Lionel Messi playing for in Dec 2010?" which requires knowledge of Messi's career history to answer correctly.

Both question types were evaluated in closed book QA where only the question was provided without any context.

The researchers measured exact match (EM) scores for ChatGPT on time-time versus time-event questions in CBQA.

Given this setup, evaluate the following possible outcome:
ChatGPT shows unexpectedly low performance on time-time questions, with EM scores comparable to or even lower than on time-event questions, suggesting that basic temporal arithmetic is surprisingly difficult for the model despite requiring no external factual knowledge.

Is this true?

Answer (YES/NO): NO